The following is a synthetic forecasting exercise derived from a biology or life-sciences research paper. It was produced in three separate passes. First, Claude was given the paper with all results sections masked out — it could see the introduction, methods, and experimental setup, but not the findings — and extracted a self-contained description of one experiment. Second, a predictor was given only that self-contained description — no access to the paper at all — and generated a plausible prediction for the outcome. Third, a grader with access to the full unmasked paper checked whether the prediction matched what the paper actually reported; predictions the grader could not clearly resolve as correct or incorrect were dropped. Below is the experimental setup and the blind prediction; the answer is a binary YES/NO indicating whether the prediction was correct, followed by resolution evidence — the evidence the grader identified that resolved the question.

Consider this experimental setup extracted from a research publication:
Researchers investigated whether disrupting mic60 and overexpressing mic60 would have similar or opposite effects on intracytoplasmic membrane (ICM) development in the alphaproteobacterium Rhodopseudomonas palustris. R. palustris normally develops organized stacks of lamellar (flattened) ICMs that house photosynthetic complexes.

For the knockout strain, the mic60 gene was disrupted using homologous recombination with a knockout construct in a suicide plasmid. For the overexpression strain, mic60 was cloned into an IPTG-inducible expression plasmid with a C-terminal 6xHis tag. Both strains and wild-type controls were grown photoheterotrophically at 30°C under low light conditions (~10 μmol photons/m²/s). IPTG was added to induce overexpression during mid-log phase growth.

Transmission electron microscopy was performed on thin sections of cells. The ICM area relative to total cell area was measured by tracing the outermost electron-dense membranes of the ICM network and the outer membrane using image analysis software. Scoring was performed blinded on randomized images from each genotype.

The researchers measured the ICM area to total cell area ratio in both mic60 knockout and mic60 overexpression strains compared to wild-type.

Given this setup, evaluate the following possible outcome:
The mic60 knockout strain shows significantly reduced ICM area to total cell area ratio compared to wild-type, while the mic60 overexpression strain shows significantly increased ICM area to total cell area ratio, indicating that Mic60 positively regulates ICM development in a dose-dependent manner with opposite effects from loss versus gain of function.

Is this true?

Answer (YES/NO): NO